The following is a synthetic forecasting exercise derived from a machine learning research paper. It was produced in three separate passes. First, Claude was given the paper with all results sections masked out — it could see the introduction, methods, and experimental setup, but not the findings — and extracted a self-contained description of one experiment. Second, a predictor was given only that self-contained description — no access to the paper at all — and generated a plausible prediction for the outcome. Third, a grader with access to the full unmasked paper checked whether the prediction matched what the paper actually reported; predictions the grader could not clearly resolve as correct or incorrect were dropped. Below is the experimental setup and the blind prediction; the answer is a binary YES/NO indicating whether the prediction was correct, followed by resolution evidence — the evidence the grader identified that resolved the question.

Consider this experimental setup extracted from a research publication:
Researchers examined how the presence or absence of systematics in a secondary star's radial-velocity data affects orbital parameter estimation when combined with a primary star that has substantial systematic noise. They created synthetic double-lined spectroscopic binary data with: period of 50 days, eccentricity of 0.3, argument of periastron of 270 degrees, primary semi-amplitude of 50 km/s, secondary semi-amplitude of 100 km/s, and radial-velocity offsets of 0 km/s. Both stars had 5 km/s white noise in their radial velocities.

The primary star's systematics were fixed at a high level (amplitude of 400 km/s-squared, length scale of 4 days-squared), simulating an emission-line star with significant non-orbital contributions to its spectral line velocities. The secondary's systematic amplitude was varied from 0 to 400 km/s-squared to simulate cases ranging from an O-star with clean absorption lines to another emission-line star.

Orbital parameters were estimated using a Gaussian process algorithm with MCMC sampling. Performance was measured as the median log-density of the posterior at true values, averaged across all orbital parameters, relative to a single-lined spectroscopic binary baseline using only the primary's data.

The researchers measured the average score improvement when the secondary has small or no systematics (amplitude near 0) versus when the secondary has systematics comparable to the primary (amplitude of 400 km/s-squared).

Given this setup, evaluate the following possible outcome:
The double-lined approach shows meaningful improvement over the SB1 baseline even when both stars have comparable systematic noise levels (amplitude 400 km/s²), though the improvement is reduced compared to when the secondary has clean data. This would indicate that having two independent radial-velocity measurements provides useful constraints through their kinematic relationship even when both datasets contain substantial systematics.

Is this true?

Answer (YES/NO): NO